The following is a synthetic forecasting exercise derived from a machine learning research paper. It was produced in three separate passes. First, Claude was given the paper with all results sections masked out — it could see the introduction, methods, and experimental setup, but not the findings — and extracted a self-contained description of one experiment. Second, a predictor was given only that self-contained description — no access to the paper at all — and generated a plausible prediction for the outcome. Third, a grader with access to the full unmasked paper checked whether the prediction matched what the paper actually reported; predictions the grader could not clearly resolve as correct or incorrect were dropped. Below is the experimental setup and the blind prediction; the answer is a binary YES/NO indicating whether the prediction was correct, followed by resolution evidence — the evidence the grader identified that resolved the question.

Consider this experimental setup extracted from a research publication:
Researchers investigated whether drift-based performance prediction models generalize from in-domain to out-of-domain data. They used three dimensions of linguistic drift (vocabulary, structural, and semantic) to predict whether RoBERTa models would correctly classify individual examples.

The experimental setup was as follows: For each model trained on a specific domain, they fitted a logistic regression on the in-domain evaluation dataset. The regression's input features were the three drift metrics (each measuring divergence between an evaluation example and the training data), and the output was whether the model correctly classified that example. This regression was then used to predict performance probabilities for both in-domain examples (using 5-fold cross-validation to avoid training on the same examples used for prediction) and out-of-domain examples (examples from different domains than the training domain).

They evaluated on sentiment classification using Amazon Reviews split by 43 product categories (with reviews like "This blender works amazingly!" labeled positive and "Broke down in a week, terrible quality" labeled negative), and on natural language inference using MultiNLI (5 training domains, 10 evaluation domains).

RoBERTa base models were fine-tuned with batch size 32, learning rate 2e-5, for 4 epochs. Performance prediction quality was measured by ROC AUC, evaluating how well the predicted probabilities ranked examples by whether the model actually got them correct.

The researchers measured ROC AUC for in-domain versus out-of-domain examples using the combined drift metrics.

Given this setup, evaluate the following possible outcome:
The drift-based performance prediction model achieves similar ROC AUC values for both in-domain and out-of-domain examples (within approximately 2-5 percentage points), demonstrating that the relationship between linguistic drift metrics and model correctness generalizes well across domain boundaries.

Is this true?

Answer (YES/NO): YES